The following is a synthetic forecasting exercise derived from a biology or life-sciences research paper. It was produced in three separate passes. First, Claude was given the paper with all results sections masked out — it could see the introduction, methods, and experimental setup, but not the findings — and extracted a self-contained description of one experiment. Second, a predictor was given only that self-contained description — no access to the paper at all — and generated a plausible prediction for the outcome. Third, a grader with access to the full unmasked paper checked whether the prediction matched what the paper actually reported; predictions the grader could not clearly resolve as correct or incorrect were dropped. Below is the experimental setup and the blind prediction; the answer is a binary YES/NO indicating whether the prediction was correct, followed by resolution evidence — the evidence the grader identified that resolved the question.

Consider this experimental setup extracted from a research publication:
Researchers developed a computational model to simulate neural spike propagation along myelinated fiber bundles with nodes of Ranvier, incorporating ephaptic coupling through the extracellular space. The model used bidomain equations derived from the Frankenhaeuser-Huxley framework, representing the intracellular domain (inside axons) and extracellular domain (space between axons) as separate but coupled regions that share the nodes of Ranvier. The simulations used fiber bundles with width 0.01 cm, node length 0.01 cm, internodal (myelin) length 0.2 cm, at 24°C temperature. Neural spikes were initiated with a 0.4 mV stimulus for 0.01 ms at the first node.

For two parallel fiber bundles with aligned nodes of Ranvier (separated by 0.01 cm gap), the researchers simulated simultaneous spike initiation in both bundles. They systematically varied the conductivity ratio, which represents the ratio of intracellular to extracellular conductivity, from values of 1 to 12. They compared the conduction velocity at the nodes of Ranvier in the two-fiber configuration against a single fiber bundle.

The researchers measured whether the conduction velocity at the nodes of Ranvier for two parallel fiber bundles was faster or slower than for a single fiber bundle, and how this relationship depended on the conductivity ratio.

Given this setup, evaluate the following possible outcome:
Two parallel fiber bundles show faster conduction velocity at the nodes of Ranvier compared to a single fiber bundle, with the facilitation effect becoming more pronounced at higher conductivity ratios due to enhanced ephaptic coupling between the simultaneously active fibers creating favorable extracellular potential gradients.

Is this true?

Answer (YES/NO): NO